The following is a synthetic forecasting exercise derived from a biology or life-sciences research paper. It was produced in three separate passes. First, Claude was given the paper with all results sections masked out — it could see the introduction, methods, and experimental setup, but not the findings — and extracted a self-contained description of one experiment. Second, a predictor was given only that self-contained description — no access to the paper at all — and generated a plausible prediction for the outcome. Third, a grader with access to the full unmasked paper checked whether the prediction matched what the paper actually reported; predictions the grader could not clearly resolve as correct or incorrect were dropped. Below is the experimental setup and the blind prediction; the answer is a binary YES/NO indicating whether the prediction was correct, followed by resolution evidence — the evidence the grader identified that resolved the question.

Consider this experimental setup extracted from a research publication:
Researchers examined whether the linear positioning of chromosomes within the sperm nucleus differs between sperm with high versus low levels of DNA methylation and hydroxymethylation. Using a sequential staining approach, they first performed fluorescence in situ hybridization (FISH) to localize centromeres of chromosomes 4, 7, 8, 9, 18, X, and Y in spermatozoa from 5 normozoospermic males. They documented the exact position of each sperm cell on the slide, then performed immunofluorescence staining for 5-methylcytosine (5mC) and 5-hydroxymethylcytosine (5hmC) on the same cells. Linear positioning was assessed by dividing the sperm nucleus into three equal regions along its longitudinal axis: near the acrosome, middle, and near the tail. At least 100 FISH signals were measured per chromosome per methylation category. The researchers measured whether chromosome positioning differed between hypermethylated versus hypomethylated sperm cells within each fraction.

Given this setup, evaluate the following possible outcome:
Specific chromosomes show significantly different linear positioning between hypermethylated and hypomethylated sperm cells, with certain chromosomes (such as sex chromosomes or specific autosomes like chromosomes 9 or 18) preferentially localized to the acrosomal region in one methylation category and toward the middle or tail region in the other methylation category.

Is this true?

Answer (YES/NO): NO